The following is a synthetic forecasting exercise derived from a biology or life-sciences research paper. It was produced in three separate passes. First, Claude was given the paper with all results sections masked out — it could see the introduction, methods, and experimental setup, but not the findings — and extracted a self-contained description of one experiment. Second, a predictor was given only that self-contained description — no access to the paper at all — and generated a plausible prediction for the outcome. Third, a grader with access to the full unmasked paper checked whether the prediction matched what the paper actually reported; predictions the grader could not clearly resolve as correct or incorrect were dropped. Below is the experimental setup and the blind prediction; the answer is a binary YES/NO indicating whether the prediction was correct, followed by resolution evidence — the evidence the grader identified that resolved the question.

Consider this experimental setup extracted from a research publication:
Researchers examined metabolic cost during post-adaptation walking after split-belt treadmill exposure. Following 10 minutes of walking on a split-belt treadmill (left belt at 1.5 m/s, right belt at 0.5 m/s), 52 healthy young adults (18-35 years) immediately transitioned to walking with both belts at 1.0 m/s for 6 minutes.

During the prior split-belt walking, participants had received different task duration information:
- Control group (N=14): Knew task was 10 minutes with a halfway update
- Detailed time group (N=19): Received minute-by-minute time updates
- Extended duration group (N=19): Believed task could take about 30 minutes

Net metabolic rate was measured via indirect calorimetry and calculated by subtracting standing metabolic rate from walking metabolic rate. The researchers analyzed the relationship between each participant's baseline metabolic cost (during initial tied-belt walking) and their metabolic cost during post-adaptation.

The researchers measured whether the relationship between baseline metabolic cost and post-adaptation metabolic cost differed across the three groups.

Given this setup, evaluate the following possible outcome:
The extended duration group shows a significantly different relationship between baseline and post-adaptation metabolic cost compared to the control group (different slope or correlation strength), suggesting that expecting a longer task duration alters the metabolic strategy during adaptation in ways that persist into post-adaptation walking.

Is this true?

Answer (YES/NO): NO